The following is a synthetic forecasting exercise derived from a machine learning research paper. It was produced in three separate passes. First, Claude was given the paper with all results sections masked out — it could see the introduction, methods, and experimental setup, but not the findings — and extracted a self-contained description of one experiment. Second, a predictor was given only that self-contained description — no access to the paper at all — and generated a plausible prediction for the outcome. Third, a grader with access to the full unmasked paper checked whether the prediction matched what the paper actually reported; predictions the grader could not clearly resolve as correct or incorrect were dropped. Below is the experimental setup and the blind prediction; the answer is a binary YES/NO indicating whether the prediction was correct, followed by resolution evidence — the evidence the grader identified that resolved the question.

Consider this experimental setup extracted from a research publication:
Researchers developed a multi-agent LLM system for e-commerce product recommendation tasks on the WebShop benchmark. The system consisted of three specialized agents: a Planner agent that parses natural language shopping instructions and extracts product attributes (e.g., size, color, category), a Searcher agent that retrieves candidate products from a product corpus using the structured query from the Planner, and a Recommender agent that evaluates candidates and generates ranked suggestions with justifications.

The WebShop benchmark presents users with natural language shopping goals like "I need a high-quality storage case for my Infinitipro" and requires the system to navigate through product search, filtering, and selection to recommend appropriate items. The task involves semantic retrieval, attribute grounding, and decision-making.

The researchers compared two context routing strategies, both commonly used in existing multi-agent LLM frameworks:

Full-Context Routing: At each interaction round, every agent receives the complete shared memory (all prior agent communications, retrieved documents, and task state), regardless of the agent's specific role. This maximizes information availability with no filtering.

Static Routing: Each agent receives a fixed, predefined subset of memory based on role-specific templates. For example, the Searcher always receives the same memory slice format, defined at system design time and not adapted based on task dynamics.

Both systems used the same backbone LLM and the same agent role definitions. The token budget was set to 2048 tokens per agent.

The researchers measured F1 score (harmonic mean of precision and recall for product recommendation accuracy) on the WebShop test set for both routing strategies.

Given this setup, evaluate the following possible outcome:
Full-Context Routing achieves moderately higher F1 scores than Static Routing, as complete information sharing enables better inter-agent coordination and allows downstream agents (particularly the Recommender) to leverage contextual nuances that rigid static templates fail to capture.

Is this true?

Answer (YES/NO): NO